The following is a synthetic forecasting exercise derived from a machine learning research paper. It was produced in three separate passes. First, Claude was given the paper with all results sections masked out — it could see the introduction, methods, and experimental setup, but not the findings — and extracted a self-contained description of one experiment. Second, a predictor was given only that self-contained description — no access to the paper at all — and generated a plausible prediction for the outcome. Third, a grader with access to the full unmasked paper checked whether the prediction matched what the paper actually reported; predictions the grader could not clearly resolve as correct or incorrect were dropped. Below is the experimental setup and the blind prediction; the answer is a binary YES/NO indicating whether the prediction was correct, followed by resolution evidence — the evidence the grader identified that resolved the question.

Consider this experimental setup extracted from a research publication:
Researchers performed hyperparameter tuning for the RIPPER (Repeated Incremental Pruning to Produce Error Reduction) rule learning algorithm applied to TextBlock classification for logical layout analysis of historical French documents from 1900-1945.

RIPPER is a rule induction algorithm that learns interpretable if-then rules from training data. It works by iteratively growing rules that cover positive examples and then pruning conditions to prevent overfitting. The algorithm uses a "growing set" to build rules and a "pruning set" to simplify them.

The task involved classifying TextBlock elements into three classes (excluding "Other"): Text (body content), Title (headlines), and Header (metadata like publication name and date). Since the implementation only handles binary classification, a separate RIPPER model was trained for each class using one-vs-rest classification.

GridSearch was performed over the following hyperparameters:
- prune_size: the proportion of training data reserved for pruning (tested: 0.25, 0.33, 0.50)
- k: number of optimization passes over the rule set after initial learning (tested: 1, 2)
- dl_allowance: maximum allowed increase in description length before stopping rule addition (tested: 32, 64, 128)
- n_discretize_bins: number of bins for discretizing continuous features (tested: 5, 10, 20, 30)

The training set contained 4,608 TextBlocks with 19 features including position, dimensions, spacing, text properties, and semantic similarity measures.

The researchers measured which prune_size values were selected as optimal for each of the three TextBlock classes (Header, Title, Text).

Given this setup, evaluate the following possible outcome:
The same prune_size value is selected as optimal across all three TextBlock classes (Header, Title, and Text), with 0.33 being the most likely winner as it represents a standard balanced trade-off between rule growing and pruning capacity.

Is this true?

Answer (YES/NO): NO